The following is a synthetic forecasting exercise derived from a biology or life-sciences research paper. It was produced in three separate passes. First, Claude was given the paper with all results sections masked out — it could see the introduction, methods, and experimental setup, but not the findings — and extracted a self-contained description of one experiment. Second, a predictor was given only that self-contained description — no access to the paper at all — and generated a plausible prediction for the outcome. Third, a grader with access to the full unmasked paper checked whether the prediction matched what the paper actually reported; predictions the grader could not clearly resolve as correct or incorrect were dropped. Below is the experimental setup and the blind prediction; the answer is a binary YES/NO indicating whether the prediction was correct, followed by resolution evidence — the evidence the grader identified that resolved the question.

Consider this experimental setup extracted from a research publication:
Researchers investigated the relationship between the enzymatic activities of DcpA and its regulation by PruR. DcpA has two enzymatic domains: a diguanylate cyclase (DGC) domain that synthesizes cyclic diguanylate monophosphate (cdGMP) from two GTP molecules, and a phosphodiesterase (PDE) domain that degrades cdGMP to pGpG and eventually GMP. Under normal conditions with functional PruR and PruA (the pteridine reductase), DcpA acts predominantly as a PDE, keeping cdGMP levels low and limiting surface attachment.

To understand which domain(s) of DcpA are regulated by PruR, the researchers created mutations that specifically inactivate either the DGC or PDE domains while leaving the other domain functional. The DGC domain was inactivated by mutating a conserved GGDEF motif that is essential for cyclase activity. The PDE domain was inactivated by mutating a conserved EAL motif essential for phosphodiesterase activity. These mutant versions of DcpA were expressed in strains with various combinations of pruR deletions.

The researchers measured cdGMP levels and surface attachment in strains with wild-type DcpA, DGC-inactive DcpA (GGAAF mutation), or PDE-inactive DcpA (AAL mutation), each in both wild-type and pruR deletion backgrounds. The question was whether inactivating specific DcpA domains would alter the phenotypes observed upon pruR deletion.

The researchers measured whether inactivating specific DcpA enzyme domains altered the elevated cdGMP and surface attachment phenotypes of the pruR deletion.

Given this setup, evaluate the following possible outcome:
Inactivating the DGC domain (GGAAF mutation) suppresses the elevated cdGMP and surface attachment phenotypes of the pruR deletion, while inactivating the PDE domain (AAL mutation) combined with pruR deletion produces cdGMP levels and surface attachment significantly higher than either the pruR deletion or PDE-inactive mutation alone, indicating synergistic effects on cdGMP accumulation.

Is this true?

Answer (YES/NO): NO